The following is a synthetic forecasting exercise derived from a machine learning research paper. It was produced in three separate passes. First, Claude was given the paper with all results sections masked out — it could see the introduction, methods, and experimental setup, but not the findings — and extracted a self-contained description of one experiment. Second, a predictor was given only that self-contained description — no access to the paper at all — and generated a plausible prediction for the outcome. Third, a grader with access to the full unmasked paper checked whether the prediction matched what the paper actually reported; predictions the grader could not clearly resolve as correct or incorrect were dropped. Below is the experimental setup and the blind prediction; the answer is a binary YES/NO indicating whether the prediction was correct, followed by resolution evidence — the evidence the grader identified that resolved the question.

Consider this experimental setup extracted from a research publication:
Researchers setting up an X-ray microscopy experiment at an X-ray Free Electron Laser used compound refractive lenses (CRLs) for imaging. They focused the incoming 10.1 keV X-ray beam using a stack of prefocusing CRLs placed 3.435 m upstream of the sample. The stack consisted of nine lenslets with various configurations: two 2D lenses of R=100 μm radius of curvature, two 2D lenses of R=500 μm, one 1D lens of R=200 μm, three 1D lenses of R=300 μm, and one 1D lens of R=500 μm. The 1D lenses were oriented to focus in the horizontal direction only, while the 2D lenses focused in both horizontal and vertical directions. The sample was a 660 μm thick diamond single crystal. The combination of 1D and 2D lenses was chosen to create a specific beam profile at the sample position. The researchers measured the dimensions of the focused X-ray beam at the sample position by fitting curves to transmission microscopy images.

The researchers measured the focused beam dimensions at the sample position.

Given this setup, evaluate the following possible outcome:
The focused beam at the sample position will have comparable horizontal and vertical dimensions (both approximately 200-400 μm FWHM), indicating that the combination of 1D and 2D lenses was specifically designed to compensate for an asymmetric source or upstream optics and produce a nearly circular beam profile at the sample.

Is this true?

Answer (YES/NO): NO